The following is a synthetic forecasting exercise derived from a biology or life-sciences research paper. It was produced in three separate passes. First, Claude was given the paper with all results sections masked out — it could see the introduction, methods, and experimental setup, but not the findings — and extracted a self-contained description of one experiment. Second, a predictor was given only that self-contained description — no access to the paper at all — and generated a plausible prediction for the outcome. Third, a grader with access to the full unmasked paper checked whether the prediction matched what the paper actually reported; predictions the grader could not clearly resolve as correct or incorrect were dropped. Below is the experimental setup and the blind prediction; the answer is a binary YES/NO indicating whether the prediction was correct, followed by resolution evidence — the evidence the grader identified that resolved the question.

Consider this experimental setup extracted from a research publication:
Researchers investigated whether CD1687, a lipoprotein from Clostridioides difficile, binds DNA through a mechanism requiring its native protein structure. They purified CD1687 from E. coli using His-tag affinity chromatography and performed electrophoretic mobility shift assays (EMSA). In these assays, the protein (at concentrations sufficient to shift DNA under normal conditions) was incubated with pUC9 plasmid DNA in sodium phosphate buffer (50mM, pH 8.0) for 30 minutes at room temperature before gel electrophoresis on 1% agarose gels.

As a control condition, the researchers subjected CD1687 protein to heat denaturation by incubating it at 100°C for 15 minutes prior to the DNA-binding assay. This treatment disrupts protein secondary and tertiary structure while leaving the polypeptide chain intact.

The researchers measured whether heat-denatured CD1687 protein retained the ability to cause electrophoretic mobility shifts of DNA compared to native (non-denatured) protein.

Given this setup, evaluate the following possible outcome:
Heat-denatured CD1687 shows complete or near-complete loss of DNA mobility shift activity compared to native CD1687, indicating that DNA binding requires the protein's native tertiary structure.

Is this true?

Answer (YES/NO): YES